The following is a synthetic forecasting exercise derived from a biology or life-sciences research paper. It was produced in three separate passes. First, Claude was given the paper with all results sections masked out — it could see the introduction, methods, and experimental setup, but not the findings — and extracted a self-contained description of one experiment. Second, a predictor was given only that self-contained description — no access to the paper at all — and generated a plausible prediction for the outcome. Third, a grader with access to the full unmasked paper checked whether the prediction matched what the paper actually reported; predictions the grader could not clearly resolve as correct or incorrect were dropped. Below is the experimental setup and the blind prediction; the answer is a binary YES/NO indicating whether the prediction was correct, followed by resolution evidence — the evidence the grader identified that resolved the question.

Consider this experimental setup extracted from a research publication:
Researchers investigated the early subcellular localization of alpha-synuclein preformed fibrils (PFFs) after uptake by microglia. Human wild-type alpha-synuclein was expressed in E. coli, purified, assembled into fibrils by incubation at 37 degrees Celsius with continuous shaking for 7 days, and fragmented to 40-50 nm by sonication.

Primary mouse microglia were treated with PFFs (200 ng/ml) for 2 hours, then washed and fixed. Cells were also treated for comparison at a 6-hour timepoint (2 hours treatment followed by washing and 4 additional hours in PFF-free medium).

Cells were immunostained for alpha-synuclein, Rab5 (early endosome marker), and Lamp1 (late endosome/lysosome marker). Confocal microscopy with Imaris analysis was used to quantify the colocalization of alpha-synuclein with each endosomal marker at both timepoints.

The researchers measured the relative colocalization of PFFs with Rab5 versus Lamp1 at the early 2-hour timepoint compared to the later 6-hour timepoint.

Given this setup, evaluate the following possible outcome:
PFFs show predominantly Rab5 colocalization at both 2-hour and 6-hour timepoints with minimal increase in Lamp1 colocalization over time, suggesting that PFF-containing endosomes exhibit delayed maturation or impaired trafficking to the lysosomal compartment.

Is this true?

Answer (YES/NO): NO